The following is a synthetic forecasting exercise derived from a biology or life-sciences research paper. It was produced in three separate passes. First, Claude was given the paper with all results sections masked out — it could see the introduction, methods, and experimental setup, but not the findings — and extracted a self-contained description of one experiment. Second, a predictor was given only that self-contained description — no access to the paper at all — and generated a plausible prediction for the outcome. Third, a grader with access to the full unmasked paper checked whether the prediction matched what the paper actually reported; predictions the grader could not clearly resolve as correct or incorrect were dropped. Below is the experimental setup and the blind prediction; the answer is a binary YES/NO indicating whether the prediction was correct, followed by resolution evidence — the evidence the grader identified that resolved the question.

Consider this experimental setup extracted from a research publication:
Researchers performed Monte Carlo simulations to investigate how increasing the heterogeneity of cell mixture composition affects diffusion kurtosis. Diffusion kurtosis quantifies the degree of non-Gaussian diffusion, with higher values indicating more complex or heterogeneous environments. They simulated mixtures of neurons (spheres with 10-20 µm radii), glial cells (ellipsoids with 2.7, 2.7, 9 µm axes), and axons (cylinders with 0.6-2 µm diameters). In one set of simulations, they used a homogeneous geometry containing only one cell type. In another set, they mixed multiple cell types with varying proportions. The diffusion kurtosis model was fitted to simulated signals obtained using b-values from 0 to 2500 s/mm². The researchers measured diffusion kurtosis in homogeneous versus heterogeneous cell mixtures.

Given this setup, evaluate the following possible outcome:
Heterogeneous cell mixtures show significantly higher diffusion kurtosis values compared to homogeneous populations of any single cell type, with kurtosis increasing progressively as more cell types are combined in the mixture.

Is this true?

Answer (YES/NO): NO